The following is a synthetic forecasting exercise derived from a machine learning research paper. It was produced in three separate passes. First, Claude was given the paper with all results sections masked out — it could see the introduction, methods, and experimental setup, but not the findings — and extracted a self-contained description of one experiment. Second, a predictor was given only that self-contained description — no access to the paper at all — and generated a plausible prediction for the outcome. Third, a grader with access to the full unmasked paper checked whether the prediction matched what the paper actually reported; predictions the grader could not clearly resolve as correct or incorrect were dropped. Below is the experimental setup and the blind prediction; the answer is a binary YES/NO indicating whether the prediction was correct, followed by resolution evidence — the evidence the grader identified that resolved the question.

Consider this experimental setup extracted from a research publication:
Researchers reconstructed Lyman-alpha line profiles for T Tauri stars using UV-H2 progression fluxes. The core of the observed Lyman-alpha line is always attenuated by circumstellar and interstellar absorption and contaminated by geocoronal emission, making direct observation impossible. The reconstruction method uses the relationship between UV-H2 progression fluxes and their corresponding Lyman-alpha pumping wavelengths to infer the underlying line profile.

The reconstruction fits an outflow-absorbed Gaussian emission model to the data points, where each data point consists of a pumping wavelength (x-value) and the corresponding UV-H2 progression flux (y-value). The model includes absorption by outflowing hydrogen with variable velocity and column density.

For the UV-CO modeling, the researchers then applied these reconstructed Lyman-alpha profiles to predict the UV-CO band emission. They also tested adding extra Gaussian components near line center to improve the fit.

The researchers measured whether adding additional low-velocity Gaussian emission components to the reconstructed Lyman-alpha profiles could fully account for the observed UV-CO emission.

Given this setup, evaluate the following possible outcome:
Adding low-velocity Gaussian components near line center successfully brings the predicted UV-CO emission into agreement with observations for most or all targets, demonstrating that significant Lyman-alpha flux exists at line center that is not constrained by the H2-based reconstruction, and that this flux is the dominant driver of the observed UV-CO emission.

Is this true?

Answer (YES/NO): NO